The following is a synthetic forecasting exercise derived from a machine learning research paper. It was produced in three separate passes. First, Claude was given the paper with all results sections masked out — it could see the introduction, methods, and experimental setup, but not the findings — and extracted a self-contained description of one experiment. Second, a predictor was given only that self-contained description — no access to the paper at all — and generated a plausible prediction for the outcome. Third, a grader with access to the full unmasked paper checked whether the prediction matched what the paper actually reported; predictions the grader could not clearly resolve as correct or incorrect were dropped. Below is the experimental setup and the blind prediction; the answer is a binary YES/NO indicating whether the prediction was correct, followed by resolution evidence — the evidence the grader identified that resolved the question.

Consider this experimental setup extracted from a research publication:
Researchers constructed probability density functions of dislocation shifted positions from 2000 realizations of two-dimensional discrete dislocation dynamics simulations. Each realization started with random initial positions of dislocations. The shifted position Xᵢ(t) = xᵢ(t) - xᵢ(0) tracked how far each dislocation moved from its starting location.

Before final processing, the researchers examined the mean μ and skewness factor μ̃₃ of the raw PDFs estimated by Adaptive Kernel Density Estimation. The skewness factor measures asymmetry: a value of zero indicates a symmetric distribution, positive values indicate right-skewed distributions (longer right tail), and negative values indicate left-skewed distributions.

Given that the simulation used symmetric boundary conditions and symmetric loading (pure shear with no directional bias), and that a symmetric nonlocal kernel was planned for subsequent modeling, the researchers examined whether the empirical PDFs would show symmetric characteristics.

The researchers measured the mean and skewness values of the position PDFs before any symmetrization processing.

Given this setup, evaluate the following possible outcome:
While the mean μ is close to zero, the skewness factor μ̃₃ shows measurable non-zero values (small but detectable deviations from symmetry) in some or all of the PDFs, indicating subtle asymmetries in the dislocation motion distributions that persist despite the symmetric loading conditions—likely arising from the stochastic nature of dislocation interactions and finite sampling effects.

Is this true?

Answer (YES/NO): NO